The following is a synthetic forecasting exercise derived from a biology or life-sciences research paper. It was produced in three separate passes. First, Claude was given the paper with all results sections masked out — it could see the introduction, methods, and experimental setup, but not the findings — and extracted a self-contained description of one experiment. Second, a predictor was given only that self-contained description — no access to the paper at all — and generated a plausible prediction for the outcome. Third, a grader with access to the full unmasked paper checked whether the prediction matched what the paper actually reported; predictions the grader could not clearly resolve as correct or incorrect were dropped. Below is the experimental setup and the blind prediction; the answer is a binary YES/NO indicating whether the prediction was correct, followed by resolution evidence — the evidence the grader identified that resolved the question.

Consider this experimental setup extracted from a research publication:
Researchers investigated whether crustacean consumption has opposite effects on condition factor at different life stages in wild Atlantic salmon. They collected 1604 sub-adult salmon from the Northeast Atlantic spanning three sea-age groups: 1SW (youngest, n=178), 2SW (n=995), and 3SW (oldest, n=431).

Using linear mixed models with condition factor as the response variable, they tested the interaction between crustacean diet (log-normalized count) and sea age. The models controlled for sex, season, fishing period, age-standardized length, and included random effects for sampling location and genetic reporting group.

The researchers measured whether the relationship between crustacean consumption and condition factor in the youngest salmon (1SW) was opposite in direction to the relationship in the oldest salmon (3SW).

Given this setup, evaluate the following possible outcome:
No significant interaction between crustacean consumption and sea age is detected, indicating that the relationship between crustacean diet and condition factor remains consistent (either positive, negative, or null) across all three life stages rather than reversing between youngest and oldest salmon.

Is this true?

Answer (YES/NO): NO